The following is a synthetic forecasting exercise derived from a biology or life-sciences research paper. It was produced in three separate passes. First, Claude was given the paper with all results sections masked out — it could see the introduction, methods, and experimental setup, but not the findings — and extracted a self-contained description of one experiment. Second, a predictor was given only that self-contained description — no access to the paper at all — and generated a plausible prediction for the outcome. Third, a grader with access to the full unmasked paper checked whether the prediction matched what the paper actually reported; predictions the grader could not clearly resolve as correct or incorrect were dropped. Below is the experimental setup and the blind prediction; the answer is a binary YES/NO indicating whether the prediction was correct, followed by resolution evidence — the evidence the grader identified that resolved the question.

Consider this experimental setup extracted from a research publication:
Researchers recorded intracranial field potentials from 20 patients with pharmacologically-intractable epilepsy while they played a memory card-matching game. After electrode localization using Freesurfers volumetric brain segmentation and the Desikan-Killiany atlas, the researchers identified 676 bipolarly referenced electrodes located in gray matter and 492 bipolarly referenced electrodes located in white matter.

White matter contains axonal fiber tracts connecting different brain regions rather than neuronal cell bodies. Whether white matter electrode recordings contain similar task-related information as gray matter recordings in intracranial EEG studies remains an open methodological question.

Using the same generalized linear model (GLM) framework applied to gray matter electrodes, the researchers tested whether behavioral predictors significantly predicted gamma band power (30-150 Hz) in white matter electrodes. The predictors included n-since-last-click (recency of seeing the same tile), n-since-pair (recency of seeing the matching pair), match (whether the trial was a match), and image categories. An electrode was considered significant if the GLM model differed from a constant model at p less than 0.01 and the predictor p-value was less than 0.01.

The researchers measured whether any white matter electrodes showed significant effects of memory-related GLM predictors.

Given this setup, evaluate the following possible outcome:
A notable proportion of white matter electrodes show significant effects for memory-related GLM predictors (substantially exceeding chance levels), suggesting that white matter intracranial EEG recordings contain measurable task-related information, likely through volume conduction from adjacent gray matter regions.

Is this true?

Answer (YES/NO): YES